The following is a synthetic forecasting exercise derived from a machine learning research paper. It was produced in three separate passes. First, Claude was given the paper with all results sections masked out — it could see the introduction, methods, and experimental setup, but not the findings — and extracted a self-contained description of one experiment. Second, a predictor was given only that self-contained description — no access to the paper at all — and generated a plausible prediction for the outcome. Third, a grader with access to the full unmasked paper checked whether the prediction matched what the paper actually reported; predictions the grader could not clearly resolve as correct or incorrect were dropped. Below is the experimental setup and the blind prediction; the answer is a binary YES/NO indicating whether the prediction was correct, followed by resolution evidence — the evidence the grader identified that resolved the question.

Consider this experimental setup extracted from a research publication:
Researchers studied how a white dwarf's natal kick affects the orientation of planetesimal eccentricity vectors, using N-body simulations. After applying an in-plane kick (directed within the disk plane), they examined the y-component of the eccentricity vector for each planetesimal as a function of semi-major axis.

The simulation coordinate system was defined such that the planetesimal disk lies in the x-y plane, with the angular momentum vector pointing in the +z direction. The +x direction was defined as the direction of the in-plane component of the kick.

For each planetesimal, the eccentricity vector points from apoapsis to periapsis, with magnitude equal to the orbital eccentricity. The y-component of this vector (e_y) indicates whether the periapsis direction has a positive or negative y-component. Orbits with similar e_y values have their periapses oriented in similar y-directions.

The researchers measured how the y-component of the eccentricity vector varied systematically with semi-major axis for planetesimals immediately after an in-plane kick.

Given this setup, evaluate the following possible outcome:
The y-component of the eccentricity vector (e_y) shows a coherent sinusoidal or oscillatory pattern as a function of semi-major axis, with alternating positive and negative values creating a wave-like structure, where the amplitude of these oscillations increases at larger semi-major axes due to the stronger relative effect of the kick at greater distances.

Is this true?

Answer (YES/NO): NO